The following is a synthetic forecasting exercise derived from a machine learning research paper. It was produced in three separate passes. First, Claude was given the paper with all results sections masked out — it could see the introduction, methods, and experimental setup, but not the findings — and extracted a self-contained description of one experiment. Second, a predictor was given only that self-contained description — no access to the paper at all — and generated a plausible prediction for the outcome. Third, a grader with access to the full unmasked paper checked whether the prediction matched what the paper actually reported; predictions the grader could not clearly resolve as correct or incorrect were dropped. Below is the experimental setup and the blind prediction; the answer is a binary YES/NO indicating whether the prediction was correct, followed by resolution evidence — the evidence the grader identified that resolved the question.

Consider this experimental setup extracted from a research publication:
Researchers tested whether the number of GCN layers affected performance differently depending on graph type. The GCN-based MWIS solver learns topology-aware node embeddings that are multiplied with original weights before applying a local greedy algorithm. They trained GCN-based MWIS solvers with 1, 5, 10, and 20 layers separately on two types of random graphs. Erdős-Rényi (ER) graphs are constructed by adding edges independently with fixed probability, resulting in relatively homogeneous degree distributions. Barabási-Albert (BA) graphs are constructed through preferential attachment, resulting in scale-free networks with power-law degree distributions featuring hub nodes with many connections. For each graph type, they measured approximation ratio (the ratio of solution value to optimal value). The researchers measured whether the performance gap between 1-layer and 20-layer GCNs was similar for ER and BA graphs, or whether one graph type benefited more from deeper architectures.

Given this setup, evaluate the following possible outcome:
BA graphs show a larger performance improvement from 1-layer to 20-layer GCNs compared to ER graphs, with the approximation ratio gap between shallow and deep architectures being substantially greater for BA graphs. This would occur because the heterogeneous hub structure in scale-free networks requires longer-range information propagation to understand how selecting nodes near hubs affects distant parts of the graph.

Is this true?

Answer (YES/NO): NO